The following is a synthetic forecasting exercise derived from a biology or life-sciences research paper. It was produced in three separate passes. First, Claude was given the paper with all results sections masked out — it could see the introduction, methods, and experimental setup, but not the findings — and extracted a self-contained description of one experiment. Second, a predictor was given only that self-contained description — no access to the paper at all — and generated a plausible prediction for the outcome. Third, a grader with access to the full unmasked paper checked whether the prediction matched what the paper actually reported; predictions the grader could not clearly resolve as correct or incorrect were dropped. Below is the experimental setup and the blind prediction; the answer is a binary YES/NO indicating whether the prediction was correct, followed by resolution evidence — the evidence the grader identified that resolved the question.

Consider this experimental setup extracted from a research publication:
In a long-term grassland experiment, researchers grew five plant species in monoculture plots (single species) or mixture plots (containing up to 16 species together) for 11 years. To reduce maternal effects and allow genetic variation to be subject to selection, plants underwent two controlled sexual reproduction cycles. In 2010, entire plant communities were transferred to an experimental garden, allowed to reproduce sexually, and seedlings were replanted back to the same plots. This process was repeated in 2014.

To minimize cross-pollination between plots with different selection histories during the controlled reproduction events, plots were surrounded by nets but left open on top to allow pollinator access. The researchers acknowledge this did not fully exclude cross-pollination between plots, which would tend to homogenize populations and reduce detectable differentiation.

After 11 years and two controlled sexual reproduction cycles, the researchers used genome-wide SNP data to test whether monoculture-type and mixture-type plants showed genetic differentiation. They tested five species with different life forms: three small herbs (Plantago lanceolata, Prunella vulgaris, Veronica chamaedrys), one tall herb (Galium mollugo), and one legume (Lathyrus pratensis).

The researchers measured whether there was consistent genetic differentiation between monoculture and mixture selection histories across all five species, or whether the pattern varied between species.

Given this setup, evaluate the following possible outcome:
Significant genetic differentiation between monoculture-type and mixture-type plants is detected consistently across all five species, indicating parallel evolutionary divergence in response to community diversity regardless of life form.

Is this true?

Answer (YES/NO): NO